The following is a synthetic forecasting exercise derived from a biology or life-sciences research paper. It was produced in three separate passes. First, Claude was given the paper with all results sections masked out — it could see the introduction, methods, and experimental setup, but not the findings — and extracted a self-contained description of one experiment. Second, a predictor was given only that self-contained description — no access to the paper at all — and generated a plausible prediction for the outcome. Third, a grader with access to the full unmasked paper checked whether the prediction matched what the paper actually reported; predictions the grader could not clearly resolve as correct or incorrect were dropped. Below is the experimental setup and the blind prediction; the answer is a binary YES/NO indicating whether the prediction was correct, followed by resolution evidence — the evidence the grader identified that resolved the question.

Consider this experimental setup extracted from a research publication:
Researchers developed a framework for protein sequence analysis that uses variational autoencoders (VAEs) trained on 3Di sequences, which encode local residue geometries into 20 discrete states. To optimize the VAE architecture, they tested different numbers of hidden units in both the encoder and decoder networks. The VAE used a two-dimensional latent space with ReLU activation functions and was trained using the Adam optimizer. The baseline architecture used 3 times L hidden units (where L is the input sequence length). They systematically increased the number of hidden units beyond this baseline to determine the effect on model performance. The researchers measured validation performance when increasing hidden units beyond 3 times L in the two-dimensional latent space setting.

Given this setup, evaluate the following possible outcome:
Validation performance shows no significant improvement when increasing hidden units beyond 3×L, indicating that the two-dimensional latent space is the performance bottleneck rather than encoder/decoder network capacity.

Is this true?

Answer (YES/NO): YES